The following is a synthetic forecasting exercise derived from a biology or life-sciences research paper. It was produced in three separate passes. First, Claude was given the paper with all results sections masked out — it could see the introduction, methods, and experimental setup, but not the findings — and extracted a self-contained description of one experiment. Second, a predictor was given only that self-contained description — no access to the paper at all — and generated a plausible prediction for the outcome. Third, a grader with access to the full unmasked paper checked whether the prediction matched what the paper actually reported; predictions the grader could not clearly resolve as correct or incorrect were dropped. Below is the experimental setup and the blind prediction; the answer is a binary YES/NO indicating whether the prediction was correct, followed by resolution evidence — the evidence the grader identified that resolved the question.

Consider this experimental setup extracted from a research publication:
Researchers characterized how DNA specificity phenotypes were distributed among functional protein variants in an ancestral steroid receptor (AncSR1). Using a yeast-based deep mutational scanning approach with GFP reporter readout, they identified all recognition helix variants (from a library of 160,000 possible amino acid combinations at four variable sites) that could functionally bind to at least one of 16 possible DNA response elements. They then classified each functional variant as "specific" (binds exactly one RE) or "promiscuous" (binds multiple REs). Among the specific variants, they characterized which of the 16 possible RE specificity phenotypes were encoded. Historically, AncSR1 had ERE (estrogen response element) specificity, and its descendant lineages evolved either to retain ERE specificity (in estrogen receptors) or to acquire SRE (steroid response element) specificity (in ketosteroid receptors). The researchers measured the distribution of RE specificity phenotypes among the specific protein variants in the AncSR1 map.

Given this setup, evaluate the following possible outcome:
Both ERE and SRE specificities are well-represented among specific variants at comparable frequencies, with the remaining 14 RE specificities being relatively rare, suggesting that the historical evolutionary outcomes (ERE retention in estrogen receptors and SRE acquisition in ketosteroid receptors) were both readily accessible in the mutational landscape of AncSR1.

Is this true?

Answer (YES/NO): NO